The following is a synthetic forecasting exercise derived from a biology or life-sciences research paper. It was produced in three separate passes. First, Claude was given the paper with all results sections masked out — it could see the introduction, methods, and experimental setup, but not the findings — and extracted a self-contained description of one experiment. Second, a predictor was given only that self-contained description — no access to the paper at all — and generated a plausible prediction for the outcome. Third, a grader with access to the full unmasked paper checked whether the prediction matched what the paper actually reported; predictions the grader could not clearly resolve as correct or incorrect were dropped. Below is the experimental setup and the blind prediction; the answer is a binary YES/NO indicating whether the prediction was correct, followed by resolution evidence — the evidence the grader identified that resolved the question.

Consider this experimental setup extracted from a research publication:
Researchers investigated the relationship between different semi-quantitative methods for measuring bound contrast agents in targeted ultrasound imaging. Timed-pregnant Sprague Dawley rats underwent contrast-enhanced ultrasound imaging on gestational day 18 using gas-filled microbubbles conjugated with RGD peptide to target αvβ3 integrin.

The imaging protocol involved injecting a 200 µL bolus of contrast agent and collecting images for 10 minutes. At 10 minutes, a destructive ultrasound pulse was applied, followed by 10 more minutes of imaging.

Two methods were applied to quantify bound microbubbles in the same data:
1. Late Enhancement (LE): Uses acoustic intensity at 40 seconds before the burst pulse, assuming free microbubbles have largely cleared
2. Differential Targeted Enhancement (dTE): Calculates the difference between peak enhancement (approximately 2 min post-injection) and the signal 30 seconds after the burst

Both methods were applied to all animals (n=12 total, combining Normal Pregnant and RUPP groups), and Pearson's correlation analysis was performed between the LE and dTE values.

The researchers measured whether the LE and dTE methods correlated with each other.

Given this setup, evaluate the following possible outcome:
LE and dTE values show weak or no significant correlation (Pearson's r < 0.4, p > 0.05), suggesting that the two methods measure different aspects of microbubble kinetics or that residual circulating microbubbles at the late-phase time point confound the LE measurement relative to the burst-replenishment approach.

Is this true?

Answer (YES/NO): NO